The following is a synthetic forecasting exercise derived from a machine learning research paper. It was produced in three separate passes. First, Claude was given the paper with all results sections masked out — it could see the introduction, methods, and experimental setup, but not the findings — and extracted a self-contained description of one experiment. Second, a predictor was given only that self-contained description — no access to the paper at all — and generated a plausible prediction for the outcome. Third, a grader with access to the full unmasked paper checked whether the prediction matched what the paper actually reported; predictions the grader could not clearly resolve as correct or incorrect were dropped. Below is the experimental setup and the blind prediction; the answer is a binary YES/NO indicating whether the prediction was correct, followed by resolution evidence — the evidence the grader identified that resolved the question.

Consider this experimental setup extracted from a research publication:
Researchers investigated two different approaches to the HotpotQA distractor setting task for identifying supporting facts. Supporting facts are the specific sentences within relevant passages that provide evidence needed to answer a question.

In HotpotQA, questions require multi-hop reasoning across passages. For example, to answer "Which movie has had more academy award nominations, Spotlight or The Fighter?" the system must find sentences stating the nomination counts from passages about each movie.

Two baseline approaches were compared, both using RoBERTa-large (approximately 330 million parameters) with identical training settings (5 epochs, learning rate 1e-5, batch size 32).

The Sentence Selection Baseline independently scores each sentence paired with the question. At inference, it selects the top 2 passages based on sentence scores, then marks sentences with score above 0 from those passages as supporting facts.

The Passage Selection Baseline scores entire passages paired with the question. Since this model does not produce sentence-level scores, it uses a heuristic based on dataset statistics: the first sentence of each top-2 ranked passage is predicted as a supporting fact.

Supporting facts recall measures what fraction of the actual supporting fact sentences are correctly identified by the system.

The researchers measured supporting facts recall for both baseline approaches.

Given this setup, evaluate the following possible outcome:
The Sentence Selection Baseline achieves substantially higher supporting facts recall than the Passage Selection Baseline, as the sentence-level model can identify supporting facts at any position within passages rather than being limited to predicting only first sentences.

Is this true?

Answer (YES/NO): YES